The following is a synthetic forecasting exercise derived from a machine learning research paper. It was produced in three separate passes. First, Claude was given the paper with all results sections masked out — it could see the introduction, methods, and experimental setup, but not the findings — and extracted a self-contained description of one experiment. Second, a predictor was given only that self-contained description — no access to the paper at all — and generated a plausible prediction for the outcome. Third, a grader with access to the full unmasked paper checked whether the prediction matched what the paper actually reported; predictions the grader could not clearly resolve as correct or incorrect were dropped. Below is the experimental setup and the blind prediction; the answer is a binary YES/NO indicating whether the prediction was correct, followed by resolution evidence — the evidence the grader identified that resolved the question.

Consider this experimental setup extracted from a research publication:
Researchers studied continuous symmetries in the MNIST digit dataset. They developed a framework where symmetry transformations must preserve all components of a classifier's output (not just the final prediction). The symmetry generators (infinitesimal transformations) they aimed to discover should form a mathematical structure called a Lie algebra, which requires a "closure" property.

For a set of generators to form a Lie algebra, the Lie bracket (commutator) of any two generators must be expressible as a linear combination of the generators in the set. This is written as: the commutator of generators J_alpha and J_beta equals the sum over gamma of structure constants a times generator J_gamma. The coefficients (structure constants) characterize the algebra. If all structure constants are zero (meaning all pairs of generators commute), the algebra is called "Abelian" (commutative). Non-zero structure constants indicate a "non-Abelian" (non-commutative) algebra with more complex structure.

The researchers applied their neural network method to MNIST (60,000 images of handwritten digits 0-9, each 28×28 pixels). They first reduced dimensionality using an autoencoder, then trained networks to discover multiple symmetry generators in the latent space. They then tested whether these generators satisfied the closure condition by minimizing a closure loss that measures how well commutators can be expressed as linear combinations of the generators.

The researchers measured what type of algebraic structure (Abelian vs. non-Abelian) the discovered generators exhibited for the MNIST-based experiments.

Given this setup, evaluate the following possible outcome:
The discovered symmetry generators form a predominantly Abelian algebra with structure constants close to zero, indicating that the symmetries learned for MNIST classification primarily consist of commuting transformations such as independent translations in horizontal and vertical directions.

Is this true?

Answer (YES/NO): NO